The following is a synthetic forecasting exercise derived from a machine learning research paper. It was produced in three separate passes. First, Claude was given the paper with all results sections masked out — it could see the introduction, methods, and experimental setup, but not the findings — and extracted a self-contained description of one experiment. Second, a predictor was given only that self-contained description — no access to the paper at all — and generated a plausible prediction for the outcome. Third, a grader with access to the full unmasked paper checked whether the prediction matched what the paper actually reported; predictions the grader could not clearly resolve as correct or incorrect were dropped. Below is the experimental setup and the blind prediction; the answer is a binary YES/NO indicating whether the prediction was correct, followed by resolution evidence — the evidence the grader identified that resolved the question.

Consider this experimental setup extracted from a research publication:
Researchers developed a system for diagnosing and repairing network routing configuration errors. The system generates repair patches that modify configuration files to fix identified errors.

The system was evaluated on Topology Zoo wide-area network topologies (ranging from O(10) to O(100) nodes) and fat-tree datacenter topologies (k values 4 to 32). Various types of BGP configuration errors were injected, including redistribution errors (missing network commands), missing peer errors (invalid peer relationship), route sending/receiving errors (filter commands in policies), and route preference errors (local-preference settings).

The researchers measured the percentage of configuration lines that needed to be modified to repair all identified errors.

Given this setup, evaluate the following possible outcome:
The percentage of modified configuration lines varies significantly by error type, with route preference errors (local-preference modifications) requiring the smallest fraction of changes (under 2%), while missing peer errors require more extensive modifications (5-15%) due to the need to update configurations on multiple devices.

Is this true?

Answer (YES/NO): NO